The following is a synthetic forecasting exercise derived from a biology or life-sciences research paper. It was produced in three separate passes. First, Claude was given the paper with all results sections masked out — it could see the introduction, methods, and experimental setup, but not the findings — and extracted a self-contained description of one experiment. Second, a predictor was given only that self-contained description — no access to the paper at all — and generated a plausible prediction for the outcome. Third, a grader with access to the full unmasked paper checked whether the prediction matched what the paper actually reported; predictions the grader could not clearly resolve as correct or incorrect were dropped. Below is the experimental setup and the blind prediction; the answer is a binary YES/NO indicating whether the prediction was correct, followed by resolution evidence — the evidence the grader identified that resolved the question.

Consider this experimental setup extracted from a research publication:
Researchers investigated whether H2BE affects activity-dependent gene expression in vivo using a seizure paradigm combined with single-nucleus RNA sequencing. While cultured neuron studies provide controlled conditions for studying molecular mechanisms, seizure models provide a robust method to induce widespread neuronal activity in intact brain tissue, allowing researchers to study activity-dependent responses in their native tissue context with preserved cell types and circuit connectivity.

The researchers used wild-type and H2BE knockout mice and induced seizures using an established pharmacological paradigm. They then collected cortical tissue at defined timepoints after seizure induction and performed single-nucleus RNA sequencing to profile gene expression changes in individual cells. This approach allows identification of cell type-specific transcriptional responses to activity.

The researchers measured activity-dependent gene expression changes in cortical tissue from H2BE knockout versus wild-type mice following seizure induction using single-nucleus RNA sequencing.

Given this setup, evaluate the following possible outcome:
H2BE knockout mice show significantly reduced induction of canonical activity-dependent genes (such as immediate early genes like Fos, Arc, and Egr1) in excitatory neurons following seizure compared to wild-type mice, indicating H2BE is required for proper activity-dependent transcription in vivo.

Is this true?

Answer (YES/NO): NO